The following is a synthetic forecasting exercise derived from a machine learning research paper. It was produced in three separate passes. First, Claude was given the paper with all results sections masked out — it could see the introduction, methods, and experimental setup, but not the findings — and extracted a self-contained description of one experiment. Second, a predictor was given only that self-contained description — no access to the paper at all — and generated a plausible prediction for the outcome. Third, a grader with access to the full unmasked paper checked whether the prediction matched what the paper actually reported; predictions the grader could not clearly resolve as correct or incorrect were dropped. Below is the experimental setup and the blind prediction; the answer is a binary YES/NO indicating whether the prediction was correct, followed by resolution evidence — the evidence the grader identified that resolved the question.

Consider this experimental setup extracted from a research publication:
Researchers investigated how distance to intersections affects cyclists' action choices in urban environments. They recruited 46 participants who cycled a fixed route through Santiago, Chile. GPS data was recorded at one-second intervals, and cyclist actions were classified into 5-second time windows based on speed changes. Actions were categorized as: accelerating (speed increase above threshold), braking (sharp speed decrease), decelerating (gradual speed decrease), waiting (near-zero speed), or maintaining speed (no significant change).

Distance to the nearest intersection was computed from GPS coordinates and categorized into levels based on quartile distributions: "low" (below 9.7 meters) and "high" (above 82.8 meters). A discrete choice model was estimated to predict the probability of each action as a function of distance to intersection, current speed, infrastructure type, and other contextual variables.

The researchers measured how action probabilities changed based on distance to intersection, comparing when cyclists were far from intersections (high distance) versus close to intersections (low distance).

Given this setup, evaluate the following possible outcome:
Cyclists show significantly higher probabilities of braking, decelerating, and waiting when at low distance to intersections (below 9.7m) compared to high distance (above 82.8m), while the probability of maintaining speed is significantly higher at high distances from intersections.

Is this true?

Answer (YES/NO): YES